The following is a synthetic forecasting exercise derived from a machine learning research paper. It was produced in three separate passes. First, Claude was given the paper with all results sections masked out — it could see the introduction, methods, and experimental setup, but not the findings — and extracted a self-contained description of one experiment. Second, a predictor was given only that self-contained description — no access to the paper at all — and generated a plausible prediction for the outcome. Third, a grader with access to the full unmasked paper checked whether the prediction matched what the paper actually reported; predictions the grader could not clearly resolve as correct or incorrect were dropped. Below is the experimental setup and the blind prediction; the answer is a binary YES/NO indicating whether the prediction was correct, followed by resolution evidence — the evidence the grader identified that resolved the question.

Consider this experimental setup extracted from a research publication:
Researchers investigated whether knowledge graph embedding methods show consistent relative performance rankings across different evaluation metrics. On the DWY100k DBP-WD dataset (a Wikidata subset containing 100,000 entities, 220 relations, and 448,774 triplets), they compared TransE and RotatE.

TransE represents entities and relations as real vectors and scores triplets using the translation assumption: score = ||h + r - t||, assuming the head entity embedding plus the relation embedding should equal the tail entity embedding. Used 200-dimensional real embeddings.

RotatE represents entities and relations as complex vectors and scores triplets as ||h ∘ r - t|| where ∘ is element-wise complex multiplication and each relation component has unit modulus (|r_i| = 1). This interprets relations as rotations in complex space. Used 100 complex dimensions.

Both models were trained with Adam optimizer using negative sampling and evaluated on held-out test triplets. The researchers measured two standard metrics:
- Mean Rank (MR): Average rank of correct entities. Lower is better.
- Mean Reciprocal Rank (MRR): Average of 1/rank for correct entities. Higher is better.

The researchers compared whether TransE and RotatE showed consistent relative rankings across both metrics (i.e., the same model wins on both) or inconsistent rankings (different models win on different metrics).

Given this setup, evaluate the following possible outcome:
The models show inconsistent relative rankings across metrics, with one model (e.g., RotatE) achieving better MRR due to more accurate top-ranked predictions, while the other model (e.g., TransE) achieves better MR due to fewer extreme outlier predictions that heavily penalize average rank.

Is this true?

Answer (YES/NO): YES